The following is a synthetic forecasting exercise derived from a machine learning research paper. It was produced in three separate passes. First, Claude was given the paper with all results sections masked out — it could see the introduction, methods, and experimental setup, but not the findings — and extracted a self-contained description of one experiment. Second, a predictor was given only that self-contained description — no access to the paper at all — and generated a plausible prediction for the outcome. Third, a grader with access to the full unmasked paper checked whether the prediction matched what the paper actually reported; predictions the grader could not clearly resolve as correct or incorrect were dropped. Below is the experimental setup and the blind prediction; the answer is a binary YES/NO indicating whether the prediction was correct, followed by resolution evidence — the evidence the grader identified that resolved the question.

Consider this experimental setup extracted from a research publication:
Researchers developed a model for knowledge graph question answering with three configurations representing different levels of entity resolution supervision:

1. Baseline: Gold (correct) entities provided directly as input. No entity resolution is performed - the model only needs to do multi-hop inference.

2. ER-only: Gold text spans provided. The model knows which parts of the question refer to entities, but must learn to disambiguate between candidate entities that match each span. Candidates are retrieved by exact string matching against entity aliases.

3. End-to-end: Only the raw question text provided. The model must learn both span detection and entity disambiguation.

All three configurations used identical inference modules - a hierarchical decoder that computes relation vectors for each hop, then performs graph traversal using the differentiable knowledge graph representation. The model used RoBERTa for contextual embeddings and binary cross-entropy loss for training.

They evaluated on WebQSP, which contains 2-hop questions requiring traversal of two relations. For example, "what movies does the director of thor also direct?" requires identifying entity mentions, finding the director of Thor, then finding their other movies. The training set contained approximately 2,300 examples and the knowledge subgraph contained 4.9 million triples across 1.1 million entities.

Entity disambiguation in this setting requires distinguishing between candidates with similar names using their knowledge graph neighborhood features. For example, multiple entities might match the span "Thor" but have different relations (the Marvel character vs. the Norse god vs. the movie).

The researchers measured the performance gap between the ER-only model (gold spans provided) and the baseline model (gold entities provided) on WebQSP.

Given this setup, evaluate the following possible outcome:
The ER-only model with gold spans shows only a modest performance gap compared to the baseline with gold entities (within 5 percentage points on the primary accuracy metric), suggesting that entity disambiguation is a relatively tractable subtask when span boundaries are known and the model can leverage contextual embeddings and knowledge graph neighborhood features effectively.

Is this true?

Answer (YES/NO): YES